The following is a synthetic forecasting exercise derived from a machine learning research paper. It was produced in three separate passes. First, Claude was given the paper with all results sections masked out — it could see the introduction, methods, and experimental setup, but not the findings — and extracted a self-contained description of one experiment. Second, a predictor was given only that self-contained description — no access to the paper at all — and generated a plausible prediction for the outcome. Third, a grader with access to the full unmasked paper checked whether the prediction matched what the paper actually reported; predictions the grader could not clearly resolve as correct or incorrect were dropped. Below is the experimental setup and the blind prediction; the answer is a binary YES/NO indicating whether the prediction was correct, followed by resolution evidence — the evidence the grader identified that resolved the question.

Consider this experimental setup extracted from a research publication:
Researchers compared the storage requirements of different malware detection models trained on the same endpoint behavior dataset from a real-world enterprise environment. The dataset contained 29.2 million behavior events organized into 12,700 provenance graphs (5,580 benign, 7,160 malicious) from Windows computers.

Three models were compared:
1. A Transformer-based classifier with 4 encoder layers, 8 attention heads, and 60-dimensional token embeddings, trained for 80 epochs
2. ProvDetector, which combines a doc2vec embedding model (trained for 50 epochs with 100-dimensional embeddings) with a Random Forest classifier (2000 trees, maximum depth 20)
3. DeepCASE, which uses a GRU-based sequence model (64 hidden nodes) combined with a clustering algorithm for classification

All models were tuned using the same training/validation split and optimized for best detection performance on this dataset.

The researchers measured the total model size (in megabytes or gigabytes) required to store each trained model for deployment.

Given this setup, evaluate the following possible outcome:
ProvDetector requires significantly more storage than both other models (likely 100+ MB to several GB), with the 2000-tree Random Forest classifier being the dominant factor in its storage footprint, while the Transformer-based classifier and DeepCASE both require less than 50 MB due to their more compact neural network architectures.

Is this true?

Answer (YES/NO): YES